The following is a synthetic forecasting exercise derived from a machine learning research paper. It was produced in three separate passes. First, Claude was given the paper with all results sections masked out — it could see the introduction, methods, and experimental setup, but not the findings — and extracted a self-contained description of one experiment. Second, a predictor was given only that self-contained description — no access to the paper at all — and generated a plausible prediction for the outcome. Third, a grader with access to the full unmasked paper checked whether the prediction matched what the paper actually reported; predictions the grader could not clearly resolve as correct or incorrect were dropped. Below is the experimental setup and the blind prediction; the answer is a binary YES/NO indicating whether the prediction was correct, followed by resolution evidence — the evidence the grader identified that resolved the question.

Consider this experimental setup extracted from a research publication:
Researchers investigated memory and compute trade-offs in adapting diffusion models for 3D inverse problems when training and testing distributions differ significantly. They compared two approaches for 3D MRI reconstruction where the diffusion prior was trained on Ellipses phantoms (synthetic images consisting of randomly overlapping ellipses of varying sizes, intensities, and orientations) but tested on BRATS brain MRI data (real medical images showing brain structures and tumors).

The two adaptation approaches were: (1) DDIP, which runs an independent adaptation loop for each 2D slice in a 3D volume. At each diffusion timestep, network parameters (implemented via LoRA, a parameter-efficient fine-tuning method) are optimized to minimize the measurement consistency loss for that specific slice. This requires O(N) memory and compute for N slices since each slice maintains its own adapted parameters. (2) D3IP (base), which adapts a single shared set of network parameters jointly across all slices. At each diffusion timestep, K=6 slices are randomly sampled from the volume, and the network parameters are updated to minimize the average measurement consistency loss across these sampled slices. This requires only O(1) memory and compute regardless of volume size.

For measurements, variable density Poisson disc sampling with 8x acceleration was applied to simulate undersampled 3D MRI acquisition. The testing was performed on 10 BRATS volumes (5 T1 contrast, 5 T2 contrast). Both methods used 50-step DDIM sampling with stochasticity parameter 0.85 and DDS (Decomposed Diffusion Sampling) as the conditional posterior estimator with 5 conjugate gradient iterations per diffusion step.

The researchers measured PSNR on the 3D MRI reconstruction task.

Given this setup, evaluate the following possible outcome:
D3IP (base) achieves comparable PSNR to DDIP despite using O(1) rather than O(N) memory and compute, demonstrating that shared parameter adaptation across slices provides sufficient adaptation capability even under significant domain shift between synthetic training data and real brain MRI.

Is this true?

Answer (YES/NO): NO